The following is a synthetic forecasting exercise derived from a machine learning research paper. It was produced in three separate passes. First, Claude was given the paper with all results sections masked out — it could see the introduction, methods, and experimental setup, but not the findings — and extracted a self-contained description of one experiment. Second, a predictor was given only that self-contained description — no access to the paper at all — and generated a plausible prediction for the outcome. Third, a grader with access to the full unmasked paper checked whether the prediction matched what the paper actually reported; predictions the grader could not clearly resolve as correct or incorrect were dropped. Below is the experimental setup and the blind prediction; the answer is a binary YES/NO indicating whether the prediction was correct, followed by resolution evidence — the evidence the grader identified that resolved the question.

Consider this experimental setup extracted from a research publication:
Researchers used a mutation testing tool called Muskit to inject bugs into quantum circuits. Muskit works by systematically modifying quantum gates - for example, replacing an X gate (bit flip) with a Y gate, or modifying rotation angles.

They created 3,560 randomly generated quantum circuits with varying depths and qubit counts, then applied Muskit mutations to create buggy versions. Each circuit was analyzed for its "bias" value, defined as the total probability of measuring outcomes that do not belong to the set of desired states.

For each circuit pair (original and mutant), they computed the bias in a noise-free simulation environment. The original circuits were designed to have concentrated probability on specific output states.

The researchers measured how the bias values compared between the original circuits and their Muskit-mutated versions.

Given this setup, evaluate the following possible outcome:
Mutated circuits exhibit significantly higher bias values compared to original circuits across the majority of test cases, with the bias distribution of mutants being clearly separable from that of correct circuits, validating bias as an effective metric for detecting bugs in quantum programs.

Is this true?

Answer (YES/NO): YES